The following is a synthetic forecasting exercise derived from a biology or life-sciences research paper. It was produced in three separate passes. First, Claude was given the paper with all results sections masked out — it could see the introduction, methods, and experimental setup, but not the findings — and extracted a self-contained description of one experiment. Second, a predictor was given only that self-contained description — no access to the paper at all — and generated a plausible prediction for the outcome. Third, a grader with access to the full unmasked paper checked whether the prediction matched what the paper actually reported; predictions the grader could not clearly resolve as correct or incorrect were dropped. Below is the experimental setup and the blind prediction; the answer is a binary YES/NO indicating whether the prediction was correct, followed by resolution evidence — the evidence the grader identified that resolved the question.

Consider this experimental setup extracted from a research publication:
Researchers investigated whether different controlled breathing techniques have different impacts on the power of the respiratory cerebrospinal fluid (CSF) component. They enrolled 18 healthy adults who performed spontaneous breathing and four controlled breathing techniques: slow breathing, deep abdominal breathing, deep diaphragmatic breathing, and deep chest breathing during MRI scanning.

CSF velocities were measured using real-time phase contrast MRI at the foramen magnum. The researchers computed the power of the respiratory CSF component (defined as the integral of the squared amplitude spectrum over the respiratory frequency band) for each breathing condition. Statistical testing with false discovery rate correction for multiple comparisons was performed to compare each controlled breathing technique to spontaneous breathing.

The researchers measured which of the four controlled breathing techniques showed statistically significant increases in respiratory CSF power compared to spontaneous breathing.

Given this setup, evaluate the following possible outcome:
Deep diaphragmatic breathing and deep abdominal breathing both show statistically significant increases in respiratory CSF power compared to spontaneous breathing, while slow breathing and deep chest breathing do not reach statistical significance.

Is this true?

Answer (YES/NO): NO